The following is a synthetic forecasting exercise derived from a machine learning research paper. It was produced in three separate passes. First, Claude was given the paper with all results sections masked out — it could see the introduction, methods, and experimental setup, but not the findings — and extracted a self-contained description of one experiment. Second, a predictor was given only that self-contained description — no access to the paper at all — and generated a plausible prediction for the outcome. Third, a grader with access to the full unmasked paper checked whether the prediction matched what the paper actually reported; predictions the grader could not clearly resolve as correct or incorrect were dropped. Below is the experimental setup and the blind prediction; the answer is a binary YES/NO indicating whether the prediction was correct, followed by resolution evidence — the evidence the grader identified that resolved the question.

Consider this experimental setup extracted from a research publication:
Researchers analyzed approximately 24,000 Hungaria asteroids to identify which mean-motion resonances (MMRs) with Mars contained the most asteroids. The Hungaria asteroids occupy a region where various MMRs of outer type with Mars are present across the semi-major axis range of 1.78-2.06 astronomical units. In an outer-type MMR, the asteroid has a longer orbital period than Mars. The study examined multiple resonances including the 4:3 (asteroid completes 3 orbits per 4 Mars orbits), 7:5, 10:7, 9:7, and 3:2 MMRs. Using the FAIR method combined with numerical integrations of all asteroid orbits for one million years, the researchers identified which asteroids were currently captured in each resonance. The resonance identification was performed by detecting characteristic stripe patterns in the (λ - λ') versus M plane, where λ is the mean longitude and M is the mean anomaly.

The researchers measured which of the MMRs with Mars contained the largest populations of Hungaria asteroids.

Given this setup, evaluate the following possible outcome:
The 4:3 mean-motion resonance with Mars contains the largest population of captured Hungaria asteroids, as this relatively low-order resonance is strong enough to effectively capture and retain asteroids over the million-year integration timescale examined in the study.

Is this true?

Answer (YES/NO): NO